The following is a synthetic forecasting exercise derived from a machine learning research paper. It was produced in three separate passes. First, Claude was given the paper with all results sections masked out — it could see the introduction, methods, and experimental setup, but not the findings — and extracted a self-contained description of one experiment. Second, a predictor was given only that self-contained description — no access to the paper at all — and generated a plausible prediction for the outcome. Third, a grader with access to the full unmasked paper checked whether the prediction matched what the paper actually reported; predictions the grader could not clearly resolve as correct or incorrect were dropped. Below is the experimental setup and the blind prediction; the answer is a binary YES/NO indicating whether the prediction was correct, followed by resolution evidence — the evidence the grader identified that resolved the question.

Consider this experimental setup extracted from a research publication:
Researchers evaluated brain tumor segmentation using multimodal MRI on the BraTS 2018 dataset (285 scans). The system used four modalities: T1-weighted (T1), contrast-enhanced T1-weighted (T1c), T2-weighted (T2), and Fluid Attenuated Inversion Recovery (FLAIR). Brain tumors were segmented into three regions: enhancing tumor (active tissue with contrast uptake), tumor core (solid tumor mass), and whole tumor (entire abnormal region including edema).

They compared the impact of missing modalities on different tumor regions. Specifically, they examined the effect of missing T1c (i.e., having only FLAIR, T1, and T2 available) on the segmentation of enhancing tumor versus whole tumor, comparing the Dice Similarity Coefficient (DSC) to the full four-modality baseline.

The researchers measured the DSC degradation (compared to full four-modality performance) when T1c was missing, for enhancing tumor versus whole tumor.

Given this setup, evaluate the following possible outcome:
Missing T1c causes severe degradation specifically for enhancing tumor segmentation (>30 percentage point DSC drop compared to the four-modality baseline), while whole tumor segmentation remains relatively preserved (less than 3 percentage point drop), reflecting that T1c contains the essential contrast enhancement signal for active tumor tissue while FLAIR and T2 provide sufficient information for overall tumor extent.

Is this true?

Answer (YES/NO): NO